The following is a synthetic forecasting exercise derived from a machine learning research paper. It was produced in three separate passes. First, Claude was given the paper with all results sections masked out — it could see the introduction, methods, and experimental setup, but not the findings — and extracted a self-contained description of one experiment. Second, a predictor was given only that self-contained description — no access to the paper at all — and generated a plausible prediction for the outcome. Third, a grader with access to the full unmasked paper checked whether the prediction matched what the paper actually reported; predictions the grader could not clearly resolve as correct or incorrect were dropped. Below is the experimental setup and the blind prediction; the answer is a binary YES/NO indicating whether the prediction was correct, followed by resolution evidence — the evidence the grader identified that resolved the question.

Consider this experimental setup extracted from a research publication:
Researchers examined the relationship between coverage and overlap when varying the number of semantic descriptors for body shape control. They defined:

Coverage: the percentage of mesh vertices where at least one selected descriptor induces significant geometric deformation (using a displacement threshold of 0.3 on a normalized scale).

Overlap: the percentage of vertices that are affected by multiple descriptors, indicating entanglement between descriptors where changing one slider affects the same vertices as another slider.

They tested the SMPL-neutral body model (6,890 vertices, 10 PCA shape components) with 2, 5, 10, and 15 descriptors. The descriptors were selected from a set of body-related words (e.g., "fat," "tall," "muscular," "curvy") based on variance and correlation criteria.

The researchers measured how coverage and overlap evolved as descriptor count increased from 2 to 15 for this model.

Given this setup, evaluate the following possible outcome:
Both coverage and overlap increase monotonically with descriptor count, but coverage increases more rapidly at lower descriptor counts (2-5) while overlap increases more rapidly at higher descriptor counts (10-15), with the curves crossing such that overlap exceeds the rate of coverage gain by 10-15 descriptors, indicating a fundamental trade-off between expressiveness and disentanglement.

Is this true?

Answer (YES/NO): NO